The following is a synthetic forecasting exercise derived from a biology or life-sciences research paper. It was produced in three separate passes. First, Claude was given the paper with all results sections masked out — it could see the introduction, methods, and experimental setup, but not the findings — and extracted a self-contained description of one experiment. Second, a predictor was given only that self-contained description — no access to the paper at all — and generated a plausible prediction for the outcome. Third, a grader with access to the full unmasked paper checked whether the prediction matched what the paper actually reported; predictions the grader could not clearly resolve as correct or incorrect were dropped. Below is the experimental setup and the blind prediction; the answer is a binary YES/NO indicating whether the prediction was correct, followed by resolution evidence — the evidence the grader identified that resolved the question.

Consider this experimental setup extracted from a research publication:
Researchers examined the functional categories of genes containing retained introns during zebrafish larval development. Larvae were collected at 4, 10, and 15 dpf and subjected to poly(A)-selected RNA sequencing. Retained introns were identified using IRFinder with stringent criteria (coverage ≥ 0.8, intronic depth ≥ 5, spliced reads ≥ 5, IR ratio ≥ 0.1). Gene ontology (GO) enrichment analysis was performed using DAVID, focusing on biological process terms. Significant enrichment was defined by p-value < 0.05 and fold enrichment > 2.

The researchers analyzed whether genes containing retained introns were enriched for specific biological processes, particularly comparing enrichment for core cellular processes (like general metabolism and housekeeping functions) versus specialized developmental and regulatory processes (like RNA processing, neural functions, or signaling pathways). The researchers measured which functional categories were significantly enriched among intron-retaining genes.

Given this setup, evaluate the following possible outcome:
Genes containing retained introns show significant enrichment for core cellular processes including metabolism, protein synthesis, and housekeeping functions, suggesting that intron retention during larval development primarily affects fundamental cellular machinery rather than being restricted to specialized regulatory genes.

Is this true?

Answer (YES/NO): NO